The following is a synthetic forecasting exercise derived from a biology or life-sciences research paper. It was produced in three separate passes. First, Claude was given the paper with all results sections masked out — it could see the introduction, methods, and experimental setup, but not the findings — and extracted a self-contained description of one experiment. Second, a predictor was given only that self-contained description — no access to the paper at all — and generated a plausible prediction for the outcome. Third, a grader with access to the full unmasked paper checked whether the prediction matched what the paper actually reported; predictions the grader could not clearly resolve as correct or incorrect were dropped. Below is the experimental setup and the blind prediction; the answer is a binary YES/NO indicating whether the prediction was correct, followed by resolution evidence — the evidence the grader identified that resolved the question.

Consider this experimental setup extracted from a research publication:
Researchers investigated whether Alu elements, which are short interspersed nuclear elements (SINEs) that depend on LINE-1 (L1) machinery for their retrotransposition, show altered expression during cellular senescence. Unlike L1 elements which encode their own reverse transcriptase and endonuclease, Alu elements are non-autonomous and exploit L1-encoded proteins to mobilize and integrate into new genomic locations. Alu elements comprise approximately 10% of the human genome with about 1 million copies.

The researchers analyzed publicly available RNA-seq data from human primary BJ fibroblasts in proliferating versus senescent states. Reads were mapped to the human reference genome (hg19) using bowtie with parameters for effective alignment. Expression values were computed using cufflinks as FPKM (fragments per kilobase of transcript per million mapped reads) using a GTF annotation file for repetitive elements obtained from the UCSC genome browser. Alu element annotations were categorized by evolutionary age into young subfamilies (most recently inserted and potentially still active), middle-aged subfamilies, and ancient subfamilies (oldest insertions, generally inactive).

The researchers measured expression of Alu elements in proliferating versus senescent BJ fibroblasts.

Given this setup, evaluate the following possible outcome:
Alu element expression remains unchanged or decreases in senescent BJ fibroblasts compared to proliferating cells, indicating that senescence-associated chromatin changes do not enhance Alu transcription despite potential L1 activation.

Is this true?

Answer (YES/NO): NO